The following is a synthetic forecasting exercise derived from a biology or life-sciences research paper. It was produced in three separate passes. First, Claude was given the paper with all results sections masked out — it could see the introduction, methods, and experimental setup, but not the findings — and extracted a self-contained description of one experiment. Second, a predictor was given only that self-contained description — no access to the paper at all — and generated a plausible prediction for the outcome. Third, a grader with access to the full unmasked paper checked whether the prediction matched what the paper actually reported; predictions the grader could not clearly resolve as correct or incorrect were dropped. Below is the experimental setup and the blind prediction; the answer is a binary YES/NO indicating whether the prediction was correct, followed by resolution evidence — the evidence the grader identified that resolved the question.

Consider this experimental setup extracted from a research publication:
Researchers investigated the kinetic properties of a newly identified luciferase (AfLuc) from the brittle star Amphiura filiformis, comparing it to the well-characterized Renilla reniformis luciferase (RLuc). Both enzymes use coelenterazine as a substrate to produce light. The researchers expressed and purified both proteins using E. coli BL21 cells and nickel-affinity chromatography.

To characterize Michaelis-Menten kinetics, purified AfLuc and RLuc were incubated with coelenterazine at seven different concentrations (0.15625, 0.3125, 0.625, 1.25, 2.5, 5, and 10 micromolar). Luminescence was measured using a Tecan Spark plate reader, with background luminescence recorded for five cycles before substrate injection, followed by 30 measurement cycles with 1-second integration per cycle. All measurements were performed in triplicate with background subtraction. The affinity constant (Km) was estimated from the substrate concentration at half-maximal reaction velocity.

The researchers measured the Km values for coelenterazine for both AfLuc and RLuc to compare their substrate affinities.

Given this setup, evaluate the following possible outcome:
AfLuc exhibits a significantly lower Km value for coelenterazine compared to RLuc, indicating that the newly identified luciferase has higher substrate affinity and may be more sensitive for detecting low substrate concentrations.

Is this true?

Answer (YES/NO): NO